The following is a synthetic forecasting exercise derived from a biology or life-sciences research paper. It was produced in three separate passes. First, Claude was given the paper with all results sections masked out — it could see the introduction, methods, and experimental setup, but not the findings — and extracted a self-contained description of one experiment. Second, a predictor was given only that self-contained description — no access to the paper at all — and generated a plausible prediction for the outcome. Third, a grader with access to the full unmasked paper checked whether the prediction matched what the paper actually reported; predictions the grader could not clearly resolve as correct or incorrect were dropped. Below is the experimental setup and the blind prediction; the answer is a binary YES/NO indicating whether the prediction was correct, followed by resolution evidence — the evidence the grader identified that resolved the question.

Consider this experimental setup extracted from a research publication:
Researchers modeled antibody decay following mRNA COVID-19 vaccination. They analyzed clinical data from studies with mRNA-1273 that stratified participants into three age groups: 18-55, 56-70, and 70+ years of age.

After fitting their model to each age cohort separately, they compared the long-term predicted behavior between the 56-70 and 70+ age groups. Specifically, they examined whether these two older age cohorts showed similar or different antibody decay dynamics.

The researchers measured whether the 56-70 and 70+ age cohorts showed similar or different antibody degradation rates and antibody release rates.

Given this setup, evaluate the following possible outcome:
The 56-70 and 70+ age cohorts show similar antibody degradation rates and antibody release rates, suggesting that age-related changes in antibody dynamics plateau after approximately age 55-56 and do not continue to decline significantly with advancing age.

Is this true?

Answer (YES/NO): YES